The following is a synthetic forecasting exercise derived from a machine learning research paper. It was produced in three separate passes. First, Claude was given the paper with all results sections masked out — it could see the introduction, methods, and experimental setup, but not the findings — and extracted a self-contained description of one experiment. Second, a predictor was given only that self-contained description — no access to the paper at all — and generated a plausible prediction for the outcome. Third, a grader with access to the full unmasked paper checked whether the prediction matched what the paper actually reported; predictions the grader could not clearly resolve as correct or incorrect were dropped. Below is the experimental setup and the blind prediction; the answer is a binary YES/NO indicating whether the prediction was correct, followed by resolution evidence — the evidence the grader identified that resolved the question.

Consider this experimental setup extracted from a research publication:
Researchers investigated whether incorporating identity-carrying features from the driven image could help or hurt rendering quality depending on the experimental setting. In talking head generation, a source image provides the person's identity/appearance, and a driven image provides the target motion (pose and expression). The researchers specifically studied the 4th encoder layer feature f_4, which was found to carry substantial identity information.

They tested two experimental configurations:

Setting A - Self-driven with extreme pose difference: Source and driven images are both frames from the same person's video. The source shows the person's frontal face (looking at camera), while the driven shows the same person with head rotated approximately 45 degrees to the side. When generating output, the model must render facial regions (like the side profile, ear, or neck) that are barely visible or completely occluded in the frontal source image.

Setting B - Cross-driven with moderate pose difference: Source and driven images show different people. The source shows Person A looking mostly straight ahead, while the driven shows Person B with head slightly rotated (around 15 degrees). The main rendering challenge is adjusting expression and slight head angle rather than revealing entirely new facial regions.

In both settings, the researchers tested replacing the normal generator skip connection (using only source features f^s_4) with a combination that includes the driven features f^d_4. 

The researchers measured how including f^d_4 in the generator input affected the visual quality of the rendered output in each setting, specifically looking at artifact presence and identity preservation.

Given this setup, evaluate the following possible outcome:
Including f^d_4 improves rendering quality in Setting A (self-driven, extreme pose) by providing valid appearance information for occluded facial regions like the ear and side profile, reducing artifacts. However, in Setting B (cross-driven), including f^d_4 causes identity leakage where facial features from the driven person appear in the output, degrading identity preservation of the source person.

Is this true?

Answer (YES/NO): YES